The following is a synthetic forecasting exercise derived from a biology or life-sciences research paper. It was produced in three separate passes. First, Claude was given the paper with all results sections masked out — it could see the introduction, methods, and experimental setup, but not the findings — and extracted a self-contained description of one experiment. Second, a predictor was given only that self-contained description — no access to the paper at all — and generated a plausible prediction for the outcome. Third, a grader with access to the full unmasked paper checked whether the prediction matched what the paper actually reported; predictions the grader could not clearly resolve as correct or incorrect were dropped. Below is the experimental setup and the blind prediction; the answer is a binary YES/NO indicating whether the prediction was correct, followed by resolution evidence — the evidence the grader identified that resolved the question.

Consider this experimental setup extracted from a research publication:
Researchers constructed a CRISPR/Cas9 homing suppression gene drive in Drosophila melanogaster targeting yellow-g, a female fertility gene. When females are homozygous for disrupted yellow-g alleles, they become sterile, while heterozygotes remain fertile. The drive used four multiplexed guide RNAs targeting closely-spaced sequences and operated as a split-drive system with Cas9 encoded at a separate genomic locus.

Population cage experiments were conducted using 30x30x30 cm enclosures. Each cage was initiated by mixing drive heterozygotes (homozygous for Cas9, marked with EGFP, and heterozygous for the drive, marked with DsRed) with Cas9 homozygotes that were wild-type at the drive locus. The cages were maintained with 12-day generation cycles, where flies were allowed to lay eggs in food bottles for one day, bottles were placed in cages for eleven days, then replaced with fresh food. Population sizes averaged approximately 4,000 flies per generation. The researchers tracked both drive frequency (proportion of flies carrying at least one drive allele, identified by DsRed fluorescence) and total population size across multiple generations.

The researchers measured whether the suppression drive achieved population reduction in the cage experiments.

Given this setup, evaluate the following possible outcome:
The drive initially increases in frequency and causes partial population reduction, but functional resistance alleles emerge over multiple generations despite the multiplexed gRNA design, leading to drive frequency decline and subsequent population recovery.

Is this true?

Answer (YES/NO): NO